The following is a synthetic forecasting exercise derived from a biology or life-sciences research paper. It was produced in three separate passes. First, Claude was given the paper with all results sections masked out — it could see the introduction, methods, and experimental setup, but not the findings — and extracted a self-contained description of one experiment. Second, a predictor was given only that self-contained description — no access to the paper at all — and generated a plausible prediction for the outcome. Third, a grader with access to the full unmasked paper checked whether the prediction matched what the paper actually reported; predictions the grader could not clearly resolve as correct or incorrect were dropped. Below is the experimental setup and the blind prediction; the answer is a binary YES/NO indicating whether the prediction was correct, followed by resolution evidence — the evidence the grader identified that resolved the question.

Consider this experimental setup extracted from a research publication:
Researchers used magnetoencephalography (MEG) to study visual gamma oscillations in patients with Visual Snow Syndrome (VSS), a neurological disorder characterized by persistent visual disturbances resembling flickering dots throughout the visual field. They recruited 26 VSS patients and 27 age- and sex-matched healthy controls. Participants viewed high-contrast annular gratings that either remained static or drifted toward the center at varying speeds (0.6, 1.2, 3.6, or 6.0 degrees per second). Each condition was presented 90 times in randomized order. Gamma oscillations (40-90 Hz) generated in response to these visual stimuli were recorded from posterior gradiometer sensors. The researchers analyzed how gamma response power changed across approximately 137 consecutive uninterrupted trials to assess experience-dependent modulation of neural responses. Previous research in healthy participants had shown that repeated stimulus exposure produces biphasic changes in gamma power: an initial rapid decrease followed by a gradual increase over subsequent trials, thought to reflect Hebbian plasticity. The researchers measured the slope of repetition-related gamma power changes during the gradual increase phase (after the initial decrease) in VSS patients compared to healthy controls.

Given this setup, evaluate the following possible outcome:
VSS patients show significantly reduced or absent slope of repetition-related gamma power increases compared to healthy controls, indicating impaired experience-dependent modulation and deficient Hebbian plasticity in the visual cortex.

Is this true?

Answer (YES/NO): NO